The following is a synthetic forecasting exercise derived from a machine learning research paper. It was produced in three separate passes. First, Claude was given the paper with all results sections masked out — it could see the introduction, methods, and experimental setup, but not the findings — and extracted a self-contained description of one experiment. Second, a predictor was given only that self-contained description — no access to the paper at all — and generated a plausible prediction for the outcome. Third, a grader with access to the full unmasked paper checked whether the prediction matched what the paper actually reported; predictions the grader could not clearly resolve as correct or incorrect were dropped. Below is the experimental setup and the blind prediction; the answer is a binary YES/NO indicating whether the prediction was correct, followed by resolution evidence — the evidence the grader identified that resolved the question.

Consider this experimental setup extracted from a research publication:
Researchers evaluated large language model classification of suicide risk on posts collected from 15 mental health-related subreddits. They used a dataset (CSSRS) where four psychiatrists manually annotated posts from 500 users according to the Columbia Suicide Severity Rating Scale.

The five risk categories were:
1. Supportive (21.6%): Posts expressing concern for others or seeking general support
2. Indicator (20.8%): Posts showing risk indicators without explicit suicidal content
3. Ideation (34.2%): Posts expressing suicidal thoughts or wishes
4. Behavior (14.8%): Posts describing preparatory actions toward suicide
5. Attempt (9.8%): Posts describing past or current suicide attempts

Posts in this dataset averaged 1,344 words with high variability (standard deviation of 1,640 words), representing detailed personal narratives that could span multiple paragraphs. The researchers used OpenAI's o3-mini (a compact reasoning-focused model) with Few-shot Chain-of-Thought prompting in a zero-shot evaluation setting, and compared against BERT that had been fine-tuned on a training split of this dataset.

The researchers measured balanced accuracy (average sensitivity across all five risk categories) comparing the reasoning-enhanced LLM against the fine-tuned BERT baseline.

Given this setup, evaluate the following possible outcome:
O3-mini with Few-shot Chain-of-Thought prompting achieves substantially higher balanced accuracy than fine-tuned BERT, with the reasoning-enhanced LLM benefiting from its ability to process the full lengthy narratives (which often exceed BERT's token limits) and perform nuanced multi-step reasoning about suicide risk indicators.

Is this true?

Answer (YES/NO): YES